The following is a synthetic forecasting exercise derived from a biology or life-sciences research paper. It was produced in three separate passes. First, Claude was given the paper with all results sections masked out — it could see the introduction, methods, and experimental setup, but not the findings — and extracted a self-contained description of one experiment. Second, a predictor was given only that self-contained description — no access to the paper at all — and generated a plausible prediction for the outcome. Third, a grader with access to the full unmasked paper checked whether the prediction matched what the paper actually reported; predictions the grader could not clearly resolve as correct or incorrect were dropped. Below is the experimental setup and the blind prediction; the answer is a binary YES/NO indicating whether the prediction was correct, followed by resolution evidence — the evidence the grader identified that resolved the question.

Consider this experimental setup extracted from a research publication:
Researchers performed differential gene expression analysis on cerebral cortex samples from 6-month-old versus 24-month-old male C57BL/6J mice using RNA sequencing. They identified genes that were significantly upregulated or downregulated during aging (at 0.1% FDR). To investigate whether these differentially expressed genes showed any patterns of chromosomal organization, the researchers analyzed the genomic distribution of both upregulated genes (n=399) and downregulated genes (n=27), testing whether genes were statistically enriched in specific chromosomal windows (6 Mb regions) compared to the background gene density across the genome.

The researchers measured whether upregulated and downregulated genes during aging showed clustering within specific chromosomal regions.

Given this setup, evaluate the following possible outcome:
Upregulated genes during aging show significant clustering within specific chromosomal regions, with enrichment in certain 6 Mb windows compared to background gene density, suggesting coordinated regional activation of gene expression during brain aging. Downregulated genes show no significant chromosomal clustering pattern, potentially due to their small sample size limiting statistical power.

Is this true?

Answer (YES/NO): YES